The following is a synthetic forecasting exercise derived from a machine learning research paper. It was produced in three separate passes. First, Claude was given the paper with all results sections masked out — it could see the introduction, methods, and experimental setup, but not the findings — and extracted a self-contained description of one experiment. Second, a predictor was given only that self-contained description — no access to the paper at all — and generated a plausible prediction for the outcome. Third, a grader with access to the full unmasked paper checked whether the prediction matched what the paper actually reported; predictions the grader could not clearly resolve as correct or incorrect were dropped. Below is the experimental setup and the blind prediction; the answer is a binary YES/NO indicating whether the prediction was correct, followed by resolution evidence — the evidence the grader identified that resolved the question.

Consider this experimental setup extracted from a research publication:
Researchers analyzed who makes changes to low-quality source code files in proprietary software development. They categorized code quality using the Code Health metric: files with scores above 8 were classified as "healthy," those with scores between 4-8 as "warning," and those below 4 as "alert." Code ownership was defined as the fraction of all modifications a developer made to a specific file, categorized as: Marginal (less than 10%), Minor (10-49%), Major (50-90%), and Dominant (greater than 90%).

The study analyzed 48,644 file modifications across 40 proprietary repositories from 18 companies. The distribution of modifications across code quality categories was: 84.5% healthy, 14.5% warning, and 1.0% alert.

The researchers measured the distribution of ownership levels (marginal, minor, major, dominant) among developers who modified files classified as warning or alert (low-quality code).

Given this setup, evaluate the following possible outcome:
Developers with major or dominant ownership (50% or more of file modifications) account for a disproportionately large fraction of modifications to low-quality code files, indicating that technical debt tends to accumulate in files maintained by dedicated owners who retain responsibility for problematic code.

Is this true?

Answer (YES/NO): NO